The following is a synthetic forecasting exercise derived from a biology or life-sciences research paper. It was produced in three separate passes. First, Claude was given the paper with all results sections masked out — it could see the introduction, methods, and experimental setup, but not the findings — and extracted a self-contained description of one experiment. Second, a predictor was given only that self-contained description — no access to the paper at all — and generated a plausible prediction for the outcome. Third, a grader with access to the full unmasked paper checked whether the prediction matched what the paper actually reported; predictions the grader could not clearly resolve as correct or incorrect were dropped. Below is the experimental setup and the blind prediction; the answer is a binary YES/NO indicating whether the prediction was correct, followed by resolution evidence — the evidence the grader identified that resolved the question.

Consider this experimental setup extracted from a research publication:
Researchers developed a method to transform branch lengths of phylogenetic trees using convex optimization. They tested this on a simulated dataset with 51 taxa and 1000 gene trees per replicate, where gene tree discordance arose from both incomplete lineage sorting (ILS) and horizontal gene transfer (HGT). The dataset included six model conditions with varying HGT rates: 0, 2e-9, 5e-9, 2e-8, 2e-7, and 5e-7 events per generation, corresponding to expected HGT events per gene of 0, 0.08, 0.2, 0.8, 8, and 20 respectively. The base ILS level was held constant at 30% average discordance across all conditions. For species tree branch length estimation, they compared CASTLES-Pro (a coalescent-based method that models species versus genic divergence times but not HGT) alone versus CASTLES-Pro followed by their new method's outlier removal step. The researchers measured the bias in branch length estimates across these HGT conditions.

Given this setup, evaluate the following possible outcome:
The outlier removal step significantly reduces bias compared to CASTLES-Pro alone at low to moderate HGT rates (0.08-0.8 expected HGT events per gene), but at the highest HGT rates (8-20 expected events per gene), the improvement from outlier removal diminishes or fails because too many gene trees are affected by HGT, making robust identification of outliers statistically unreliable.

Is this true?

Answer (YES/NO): NO